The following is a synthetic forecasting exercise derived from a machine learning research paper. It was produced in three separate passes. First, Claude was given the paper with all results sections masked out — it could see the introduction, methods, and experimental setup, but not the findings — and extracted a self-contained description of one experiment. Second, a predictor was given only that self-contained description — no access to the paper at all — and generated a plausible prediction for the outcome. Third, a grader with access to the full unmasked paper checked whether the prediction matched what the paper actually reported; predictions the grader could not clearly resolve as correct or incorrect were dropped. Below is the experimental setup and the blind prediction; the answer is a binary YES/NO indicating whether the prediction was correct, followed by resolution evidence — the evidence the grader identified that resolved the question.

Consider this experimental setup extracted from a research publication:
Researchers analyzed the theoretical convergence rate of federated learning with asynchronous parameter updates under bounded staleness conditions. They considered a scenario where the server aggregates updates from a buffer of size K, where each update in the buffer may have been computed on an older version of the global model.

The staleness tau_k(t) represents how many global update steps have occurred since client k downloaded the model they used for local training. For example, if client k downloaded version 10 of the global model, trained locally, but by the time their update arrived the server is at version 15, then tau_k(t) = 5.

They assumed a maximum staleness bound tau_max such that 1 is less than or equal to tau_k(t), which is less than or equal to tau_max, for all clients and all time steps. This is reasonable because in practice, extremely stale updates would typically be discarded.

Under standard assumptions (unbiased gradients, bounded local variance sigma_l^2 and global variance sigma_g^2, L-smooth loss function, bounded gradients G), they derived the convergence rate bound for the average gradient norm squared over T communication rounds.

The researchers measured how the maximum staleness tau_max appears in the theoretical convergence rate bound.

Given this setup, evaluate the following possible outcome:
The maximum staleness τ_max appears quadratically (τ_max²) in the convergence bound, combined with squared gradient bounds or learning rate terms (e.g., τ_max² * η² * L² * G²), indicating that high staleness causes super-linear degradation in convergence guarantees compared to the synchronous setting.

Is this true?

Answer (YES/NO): YES